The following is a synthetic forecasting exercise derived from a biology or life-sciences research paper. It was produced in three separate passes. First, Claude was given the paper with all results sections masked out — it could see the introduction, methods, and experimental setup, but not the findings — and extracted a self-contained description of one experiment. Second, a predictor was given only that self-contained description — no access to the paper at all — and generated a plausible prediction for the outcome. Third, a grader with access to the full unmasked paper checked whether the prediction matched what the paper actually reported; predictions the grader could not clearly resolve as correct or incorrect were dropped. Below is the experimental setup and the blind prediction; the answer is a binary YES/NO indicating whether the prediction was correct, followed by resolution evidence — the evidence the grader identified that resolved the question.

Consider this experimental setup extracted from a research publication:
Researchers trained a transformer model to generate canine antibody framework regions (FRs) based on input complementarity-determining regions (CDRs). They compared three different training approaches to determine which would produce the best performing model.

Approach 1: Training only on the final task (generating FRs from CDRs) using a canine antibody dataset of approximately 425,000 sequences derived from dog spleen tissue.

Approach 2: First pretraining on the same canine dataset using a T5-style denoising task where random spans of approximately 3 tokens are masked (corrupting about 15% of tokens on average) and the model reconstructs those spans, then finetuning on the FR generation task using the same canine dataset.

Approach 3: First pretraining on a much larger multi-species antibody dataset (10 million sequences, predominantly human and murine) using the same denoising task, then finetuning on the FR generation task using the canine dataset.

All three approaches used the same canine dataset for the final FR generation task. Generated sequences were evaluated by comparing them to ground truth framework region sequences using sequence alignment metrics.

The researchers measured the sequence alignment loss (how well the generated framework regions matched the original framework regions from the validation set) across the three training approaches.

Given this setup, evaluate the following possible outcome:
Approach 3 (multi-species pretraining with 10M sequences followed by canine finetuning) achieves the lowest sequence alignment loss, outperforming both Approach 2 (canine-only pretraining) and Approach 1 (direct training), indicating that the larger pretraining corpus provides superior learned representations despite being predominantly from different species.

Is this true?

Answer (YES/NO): YES